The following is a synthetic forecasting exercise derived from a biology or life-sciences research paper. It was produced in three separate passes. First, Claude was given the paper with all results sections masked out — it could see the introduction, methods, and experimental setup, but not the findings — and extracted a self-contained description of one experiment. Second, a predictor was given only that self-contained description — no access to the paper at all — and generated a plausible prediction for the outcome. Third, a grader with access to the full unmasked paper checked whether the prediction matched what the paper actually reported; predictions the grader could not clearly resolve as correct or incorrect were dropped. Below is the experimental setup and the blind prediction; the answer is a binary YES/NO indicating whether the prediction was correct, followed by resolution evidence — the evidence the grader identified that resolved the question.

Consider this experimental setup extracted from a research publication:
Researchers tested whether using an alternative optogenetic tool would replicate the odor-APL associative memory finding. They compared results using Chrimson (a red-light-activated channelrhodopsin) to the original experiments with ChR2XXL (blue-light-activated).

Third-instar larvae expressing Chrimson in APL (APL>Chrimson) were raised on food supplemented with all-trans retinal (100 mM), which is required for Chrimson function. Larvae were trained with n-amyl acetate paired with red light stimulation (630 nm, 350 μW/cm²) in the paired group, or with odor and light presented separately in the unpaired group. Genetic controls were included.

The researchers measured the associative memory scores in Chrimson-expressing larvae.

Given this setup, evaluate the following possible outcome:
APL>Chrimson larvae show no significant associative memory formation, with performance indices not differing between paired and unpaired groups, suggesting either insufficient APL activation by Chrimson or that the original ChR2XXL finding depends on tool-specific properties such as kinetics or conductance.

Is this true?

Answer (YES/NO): NO